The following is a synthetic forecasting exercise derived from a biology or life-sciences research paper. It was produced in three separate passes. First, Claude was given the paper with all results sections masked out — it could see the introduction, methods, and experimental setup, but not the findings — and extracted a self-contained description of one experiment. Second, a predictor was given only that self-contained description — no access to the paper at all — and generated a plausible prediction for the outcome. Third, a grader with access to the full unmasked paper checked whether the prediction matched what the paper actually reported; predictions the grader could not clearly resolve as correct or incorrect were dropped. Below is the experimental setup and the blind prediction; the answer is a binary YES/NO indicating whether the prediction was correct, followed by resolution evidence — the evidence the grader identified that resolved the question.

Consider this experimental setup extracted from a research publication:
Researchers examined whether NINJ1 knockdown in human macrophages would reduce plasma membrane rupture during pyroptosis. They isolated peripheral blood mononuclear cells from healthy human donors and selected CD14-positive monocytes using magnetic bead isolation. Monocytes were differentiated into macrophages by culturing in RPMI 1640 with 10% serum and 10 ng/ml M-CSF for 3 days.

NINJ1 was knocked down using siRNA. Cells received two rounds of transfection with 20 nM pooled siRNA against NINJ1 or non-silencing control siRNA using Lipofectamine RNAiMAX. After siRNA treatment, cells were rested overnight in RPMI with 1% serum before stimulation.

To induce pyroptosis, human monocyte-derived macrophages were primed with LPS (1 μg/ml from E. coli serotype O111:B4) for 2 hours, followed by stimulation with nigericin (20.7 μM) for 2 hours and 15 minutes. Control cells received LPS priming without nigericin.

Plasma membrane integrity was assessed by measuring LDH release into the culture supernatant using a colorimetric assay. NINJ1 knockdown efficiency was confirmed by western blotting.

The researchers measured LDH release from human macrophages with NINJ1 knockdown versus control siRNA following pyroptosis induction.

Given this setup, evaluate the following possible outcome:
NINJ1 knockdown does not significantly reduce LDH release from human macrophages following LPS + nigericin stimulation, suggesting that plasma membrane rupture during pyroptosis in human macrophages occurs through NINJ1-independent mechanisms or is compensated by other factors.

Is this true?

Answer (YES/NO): NO